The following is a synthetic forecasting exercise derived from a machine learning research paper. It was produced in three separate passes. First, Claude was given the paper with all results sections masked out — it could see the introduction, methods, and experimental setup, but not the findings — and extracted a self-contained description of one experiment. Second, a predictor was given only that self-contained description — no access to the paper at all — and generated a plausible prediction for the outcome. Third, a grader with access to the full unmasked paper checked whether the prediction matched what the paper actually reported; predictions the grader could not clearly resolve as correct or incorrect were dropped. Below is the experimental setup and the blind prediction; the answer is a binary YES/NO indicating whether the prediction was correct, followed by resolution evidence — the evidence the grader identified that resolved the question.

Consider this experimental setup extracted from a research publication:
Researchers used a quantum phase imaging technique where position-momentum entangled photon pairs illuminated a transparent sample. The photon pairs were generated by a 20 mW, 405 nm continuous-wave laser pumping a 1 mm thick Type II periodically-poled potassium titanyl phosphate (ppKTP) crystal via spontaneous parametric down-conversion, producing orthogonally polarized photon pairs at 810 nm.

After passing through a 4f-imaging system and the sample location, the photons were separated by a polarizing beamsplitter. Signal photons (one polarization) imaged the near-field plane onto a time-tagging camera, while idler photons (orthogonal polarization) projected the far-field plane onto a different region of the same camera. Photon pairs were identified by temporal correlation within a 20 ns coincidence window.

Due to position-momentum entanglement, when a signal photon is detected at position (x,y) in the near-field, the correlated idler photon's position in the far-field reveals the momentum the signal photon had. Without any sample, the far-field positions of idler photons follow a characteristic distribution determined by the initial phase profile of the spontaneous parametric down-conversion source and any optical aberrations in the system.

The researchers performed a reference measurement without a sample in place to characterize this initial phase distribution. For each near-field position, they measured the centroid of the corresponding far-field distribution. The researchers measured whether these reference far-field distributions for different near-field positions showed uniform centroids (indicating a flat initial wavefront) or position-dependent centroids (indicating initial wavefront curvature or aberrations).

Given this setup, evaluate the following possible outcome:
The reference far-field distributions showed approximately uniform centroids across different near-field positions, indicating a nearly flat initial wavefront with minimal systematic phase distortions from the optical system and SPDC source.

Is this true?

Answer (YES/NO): NO